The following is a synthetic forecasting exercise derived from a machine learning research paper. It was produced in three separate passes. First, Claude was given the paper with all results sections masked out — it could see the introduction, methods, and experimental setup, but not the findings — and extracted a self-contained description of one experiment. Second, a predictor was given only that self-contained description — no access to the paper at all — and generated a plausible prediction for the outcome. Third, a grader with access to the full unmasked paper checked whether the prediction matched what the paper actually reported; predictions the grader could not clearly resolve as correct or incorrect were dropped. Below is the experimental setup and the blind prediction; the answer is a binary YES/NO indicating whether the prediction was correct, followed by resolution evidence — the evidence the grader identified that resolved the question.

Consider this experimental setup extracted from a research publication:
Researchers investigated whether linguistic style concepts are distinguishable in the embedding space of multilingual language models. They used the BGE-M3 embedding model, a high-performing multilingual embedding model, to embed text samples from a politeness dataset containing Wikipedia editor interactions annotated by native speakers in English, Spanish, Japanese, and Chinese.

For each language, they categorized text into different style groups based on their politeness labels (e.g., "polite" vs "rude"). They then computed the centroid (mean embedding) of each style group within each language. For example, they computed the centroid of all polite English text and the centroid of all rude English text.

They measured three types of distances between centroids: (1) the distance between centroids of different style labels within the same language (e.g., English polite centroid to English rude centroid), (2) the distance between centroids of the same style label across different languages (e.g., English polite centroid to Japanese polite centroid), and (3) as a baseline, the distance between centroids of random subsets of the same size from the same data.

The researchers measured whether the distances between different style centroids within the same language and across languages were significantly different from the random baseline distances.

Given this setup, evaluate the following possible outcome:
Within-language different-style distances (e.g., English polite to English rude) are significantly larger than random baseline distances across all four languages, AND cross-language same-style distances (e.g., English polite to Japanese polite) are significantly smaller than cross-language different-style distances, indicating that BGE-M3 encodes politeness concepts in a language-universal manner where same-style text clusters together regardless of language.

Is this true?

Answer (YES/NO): NO